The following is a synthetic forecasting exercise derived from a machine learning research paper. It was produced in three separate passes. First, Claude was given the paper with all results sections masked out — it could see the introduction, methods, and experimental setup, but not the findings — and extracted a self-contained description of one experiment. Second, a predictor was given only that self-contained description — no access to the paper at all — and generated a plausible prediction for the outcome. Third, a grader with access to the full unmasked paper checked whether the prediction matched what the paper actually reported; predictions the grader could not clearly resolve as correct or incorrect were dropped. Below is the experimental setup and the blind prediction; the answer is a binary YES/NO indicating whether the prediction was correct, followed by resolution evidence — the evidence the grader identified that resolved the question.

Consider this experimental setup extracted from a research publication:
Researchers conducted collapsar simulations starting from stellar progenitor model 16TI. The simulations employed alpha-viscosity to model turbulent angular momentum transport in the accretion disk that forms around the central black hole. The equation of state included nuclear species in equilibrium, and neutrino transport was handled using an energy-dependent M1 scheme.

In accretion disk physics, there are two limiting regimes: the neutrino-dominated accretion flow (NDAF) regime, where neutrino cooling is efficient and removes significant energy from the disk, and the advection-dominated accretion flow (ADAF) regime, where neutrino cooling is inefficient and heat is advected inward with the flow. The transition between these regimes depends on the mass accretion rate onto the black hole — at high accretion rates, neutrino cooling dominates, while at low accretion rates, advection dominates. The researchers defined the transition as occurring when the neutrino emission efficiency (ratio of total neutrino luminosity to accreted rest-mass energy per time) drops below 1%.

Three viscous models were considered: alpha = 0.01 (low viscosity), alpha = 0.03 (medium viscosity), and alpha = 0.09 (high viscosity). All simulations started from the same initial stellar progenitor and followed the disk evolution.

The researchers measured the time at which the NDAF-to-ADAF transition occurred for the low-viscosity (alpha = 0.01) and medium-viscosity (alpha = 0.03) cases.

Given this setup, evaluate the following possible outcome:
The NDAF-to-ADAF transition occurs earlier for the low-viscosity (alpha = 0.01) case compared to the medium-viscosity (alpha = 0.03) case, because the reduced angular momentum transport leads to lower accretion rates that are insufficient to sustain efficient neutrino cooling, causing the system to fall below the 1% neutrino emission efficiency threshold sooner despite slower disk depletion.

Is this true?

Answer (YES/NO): NO